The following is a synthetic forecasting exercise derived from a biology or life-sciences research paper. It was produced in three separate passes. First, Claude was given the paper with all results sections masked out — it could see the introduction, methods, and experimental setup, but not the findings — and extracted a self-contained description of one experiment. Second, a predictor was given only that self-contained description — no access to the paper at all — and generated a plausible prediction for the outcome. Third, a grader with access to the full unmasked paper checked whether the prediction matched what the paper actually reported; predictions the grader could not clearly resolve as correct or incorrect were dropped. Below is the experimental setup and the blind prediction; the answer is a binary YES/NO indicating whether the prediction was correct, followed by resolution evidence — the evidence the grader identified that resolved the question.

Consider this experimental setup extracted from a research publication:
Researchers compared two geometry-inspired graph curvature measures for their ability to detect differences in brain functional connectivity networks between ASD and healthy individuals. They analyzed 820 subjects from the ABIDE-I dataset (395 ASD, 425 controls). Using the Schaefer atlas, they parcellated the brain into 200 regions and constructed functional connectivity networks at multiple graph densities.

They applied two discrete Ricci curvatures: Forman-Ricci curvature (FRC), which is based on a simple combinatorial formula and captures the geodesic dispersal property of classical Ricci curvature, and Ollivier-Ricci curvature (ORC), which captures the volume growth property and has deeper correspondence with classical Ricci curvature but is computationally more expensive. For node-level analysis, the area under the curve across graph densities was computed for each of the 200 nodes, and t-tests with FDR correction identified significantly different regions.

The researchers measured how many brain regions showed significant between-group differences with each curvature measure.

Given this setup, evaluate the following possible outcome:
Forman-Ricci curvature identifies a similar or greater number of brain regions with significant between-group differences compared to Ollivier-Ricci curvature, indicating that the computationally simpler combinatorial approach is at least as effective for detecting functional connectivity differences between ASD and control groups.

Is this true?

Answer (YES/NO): YES